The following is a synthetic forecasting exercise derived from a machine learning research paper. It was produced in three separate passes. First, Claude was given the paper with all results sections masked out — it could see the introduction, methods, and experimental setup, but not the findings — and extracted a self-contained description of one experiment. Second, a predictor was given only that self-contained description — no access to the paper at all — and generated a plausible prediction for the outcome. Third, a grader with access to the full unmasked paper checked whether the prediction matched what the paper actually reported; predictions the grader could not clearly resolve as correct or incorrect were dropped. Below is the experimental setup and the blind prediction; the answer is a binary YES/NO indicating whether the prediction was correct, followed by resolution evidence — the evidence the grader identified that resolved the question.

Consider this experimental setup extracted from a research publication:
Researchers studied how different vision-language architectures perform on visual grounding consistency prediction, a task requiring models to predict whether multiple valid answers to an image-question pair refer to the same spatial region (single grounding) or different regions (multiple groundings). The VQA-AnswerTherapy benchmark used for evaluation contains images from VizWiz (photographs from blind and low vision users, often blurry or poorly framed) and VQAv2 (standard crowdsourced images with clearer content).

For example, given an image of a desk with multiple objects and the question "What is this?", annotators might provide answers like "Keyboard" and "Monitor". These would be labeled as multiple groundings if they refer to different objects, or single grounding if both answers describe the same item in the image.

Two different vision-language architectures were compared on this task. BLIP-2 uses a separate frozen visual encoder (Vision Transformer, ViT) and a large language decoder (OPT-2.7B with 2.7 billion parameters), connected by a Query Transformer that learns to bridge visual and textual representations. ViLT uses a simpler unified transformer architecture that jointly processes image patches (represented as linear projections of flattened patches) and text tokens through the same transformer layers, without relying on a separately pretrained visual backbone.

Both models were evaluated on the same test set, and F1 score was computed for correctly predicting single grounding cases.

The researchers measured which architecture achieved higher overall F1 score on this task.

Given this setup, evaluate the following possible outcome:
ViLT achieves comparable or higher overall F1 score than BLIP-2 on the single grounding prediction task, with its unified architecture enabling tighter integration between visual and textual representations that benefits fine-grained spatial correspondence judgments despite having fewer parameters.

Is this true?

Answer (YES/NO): YES